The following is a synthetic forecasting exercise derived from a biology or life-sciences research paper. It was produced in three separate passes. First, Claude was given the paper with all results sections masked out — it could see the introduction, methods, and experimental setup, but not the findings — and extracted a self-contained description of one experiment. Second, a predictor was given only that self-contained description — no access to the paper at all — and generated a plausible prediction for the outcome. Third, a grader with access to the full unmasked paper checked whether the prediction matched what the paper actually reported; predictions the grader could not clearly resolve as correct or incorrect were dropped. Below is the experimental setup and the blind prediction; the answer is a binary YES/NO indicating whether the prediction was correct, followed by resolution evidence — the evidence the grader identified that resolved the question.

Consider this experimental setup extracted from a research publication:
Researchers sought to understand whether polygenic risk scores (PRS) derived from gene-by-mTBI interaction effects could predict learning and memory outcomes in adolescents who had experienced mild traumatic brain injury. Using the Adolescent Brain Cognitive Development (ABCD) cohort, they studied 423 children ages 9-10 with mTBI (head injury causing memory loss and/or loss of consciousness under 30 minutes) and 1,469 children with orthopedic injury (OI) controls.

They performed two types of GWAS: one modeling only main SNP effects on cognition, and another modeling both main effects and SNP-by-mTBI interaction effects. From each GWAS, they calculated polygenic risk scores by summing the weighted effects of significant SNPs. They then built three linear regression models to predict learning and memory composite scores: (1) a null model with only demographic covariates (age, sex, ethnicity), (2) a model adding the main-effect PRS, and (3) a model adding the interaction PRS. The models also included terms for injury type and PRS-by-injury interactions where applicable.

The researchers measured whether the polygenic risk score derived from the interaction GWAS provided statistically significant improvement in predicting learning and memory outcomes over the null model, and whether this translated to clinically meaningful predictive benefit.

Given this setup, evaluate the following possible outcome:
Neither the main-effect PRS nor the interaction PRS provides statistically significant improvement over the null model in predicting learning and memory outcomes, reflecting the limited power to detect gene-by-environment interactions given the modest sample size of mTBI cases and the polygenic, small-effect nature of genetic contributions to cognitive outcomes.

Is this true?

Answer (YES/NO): NO